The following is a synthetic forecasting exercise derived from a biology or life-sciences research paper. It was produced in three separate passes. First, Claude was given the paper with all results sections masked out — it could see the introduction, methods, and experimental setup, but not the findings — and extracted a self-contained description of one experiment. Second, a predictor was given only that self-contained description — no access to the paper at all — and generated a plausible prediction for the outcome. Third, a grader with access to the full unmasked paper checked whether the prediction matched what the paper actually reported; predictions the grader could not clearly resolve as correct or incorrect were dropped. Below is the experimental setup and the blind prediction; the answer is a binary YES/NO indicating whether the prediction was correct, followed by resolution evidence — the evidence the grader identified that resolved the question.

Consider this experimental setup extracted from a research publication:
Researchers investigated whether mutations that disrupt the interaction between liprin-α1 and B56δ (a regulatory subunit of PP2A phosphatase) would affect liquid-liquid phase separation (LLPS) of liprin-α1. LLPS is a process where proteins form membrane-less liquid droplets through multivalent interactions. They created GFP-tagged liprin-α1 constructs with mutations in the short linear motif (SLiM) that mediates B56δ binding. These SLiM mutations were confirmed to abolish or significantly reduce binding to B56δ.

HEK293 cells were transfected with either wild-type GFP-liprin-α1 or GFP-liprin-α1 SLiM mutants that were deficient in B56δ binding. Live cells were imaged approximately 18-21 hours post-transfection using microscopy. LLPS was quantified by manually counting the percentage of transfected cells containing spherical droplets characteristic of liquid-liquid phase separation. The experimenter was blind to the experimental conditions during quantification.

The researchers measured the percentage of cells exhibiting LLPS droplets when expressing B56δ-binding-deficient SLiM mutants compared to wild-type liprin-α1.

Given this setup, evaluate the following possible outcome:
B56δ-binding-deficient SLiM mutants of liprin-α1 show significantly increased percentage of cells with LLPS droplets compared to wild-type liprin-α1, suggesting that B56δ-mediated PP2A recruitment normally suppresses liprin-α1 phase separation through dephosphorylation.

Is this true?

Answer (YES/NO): YES